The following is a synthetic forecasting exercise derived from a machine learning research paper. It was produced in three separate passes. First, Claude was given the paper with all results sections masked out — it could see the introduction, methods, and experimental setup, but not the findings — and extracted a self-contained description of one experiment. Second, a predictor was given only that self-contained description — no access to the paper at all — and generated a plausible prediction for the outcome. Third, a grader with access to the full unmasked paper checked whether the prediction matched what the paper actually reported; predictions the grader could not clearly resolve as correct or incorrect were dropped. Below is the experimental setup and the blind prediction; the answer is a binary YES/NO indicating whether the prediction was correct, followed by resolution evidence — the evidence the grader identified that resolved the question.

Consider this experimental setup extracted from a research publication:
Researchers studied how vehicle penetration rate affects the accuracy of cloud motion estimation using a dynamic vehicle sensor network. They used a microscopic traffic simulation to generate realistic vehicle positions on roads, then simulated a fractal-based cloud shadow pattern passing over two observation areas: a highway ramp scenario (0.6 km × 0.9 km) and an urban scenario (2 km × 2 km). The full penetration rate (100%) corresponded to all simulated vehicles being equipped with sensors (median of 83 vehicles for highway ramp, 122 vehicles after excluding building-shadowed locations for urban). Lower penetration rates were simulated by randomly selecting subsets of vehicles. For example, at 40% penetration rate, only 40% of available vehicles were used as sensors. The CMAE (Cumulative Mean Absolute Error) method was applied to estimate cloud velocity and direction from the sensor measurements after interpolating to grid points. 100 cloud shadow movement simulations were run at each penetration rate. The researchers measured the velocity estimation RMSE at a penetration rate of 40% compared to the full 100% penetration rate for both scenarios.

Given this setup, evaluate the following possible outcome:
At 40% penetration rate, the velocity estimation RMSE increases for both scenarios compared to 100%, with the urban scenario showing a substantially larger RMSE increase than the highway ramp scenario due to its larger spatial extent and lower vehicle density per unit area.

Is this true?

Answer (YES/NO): NO